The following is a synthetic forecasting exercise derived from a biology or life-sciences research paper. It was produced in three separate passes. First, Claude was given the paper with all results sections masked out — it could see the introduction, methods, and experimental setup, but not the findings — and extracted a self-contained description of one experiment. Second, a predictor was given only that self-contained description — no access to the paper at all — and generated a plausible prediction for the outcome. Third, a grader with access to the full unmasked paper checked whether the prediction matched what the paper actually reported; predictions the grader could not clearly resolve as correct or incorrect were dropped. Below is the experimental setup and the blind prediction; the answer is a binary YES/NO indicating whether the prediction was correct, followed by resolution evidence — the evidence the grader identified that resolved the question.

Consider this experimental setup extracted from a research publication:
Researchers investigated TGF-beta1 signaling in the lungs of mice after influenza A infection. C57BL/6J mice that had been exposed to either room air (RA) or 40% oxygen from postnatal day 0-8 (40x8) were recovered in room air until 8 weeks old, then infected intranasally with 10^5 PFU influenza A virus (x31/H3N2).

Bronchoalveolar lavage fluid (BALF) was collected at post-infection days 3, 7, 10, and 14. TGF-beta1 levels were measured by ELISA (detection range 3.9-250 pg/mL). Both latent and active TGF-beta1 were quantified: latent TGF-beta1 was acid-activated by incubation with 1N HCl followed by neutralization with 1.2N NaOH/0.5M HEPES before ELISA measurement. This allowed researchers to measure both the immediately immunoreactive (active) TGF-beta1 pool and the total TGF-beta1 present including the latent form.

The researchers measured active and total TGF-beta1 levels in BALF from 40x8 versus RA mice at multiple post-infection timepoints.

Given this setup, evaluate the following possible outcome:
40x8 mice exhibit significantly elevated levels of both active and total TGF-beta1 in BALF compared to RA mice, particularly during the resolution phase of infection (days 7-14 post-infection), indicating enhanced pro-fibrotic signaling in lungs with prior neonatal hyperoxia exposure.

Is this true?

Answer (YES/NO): NO